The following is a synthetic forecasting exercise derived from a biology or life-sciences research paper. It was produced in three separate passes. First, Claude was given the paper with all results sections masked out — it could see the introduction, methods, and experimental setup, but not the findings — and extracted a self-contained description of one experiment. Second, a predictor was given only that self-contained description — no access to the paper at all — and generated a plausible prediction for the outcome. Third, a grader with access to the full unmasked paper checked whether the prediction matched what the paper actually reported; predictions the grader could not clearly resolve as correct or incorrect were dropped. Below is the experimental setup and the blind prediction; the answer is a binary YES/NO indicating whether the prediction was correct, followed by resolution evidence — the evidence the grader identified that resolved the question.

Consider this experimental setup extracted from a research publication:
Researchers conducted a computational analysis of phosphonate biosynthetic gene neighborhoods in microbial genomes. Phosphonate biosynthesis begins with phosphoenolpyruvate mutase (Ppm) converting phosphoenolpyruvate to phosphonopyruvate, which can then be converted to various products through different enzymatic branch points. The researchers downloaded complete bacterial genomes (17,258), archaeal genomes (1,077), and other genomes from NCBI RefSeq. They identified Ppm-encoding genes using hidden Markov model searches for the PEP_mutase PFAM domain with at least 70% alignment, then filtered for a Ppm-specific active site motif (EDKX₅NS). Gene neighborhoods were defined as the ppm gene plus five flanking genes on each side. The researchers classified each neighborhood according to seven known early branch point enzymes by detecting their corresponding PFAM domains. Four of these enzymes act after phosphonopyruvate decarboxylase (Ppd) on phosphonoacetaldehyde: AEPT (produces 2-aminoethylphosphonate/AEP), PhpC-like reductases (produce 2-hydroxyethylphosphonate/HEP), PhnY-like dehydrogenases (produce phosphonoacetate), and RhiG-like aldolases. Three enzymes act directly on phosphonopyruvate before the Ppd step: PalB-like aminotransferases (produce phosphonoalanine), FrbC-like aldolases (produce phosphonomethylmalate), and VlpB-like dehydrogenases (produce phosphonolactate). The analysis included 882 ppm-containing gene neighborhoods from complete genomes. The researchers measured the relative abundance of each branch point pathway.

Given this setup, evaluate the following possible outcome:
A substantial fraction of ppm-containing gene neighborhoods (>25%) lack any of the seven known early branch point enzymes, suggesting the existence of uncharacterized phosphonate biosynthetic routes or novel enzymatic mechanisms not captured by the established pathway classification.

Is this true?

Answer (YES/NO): NO